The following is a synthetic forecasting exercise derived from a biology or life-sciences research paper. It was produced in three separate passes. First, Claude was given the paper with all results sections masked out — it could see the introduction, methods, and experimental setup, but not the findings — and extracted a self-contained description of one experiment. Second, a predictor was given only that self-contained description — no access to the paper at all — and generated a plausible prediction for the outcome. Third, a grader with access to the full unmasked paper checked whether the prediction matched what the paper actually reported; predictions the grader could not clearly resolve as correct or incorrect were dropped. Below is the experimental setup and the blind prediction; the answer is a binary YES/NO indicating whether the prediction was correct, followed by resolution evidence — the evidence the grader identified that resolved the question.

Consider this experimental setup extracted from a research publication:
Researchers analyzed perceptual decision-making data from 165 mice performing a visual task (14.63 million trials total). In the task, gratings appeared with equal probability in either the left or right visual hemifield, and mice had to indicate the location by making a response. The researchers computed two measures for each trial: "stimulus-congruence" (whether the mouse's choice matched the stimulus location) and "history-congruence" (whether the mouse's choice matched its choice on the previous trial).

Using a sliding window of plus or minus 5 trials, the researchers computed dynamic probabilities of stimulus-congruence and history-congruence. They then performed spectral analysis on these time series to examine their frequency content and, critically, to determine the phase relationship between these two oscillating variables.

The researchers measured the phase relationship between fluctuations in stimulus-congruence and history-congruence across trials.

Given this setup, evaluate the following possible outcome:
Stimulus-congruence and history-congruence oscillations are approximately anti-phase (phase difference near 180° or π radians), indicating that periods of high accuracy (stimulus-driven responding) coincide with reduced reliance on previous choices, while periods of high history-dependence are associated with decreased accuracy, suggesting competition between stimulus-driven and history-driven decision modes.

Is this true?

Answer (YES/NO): YES